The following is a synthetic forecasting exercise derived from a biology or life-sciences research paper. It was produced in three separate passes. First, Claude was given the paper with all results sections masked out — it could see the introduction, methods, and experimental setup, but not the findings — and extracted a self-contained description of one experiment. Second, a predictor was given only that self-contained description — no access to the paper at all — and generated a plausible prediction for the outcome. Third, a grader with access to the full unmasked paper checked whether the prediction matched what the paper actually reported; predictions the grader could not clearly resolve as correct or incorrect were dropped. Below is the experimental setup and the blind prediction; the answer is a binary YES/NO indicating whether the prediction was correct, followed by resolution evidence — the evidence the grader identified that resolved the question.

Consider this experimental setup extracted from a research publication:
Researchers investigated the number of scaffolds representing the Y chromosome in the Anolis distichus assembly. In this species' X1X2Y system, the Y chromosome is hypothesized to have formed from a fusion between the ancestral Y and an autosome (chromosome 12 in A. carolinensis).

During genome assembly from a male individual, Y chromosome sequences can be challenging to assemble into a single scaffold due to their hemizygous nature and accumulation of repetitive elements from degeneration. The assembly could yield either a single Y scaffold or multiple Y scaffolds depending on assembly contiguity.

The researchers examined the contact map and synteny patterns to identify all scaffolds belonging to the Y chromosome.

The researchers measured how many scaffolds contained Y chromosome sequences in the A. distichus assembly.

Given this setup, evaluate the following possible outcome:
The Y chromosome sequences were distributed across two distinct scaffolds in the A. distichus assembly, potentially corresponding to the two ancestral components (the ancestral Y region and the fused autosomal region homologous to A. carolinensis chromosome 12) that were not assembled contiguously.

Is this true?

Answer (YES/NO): NO